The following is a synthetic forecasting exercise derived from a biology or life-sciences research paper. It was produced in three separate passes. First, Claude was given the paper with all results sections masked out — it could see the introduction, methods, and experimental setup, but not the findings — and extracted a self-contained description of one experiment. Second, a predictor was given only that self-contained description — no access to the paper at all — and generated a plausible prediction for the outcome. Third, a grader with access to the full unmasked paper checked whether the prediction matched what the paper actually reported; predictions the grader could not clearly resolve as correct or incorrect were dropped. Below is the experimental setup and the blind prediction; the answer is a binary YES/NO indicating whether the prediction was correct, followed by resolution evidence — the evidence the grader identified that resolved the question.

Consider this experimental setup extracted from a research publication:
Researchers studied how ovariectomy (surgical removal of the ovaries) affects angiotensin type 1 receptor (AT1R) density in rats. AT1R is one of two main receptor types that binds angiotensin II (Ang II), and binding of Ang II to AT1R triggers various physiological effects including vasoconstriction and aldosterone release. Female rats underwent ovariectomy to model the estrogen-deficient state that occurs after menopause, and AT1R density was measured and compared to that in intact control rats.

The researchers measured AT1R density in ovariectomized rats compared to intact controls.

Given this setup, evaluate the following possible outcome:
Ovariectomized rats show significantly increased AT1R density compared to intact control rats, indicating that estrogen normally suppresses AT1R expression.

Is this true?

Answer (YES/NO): YES